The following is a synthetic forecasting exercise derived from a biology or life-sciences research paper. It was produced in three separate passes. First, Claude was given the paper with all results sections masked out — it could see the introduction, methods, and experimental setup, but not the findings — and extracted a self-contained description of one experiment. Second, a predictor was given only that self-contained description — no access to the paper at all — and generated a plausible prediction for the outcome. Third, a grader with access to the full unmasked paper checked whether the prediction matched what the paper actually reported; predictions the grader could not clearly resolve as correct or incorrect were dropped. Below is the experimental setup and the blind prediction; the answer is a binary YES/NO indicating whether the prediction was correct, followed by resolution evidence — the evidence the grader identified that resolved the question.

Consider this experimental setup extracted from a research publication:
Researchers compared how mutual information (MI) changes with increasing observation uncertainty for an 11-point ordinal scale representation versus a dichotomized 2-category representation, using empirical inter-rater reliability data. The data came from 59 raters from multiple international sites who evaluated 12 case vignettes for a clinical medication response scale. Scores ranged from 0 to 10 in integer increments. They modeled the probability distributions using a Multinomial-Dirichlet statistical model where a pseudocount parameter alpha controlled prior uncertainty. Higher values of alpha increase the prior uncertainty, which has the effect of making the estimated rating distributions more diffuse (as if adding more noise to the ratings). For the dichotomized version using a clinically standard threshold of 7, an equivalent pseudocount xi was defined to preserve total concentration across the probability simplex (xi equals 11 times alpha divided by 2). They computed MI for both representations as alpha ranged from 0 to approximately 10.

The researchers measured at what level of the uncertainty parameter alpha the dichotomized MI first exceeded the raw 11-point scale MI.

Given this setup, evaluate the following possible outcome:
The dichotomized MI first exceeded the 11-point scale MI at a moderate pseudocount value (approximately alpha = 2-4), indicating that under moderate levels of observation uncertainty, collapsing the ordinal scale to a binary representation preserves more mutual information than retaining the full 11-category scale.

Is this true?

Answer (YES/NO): YES